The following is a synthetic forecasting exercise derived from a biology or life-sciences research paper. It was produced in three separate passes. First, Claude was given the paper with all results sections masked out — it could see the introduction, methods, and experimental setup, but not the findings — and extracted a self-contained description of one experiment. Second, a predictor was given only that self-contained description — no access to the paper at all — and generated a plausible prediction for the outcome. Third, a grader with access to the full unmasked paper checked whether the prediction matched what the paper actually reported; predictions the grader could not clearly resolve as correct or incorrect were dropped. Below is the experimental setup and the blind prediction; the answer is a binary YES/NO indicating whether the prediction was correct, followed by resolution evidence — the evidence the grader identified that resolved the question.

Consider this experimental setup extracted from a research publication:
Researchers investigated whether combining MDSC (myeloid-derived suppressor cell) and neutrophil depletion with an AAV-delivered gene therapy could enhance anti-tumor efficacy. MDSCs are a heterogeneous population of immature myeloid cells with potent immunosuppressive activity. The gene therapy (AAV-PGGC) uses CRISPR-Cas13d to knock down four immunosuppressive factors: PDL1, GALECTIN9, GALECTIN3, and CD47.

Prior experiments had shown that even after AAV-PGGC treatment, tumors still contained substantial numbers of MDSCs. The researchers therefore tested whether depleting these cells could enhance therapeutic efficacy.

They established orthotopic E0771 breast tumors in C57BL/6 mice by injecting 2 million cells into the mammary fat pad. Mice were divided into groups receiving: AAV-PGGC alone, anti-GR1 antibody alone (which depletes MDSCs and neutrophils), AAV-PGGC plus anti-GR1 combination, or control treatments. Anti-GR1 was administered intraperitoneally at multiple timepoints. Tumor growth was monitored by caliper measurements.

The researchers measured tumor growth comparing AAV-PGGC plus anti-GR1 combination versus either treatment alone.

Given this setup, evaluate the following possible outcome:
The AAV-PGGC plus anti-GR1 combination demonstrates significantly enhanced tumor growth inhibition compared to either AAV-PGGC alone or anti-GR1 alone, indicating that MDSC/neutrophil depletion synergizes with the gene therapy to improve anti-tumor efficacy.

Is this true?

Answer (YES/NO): YES